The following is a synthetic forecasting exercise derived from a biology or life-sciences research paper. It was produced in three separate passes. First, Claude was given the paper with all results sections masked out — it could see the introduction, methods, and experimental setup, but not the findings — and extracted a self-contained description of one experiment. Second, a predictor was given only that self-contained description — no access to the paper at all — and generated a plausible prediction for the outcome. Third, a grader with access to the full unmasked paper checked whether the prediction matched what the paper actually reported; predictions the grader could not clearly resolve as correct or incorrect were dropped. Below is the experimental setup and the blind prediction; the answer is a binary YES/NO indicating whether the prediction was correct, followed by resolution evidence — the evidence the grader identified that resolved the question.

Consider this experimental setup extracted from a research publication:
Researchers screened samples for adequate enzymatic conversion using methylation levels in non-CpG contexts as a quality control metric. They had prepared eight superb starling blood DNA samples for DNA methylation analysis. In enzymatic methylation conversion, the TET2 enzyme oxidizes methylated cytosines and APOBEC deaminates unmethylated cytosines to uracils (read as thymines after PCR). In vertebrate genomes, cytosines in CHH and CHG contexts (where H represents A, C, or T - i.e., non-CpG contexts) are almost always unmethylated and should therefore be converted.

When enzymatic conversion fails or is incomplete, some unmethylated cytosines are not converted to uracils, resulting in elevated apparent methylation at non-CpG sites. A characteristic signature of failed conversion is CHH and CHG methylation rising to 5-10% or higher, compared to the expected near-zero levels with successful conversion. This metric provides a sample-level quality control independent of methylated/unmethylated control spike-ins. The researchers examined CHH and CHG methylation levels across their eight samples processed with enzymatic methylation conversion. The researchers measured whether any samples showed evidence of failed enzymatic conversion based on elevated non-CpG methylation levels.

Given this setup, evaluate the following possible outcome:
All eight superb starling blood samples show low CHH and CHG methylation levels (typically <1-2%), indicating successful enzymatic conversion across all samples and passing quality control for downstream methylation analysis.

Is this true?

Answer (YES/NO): NO